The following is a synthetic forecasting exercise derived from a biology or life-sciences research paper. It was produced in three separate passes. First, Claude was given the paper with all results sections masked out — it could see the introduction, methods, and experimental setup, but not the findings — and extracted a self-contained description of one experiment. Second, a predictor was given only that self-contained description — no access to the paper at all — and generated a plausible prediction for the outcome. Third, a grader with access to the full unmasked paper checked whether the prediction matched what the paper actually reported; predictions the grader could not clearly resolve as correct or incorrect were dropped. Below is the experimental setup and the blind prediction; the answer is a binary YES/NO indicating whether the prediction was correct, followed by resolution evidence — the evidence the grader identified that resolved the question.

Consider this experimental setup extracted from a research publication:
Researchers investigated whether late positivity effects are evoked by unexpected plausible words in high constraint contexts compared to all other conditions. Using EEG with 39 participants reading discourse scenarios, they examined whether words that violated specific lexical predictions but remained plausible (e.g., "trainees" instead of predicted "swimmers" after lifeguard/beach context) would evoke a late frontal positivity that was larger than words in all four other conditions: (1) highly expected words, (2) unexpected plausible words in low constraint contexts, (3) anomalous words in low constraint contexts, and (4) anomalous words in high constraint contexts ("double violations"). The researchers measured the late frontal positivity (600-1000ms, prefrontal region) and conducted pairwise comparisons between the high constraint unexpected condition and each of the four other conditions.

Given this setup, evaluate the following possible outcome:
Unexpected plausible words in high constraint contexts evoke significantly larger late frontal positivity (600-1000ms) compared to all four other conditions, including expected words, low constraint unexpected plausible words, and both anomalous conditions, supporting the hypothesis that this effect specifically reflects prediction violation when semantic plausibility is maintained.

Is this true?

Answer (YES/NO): YES